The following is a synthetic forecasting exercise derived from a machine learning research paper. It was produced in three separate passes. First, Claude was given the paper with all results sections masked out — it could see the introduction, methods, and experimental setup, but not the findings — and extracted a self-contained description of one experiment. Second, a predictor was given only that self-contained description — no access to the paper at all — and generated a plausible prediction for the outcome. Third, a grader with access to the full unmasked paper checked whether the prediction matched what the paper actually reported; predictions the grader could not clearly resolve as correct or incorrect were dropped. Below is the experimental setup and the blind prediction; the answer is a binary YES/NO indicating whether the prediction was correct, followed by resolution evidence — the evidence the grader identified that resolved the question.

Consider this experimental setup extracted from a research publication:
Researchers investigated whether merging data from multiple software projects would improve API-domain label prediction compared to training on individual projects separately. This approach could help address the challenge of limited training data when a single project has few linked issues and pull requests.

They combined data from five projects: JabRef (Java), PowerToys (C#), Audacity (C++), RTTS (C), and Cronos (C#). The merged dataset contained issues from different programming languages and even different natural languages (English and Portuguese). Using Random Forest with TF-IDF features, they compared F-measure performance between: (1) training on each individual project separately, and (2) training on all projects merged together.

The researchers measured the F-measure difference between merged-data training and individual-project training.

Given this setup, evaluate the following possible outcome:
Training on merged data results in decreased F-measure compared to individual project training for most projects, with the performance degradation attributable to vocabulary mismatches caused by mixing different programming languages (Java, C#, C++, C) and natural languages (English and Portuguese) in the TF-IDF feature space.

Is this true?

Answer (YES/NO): NO